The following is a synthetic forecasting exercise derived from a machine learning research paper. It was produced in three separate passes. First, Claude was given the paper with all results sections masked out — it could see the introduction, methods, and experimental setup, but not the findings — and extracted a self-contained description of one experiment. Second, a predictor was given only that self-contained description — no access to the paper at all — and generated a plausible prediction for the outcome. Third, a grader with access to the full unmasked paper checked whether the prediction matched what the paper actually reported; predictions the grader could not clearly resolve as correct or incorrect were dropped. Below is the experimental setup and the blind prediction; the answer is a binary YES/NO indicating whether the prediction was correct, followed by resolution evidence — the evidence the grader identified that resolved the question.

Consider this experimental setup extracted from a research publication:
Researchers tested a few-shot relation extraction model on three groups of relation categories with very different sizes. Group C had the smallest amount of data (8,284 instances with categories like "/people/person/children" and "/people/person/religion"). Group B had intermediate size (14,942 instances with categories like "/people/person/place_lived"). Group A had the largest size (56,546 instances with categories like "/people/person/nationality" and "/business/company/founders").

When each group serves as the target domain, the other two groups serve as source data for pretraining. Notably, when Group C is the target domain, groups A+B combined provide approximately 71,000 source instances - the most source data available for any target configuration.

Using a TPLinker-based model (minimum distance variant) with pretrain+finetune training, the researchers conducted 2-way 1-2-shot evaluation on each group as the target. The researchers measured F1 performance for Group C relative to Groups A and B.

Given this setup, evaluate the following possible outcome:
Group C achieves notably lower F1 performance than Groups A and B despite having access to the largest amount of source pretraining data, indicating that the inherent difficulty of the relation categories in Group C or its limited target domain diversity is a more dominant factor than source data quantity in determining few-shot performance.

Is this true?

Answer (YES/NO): NO